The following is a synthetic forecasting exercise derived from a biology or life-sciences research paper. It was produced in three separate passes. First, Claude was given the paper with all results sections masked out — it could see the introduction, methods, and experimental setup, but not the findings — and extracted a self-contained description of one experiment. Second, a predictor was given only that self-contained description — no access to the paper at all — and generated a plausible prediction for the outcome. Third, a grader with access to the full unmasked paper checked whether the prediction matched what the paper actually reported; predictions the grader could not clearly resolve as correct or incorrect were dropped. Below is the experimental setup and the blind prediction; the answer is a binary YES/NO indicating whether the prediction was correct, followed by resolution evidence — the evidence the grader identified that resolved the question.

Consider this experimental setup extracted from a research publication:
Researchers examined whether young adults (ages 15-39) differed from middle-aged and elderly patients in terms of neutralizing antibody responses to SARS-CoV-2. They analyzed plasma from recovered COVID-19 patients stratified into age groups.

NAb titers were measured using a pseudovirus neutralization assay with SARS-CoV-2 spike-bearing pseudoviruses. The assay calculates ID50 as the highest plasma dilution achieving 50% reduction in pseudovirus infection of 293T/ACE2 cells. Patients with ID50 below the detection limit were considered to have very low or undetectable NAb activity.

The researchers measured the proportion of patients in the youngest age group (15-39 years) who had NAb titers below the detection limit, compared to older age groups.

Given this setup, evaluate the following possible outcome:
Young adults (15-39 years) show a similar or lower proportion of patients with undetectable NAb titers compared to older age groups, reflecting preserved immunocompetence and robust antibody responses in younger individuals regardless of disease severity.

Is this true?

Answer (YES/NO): NO